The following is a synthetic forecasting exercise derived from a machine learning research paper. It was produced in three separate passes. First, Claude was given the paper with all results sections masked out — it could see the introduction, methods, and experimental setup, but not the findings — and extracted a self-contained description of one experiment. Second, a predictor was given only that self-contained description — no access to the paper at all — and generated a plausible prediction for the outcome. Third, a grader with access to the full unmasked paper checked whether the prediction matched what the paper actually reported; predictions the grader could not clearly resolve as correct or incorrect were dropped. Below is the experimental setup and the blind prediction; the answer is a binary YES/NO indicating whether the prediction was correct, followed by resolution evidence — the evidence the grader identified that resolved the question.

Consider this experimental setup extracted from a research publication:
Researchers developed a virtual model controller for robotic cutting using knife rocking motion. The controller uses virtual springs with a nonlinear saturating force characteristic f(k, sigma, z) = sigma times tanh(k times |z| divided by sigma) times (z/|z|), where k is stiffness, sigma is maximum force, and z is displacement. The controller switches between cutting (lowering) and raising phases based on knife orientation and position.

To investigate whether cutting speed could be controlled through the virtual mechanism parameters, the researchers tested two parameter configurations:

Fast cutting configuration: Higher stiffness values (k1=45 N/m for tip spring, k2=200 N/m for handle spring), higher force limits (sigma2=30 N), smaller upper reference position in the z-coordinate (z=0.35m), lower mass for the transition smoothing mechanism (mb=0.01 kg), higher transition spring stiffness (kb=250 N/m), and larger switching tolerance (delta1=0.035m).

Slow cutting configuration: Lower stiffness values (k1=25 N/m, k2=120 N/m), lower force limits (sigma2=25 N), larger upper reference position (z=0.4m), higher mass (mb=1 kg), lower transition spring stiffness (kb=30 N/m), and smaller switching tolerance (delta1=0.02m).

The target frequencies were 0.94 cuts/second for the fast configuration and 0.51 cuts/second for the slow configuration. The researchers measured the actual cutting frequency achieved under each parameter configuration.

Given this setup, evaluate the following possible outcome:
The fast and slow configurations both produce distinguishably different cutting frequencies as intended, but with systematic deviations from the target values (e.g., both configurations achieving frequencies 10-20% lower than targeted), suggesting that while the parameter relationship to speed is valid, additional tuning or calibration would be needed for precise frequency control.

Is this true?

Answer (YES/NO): NO